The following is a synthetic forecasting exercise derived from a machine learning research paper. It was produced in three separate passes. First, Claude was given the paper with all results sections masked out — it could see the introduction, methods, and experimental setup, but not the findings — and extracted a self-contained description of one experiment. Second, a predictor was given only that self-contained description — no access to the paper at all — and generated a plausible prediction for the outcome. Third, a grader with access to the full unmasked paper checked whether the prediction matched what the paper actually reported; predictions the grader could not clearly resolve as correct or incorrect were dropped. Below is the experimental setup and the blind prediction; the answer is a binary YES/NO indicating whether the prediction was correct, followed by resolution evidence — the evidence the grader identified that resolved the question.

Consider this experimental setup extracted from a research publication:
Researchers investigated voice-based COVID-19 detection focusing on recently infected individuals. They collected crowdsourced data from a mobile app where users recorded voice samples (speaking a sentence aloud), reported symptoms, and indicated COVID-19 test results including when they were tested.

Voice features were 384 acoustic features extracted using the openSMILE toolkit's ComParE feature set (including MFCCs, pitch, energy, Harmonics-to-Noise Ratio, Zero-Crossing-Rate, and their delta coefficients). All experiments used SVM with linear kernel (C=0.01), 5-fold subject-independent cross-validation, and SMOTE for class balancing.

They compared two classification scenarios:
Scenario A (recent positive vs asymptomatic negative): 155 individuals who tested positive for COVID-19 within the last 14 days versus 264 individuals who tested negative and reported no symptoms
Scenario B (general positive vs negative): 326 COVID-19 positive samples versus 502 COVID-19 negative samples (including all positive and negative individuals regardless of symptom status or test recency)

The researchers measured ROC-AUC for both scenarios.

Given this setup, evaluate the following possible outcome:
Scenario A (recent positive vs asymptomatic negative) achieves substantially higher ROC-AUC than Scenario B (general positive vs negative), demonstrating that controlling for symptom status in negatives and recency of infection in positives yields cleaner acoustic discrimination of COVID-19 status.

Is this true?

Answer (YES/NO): NO